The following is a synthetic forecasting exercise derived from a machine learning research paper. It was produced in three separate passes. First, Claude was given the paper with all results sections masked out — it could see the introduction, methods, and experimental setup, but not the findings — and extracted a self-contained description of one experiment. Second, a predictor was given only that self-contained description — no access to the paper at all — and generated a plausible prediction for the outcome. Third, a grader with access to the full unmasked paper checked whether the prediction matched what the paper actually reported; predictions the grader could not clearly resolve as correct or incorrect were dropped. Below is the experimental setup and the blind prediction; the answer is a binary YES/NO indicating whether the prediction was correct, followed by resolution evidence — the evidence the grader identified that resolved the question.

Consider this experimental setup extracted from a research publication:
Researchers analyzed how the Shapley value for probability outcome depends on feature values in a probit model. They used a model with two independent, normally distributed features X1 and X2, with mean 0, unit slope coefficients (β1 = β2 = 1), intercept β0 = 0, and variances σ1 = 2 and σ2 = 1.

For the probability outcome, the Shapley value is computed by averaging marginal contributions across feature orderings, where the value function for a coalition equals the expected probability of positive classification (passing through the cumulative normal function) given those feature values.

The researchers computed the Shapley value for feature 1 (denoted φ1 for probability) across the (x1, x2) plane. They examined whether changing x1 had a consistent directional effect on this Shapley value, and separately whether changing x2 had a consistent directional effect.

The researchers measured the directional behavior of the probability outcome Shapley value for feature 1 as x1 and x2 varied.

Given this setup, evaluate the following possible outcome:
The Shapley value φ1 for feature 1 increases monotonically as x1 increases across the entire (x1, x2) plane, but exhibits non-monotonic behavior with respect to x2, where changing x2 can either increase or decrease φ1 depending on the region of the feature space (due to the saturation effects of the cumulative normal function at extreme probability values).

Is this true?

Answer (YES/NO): YES